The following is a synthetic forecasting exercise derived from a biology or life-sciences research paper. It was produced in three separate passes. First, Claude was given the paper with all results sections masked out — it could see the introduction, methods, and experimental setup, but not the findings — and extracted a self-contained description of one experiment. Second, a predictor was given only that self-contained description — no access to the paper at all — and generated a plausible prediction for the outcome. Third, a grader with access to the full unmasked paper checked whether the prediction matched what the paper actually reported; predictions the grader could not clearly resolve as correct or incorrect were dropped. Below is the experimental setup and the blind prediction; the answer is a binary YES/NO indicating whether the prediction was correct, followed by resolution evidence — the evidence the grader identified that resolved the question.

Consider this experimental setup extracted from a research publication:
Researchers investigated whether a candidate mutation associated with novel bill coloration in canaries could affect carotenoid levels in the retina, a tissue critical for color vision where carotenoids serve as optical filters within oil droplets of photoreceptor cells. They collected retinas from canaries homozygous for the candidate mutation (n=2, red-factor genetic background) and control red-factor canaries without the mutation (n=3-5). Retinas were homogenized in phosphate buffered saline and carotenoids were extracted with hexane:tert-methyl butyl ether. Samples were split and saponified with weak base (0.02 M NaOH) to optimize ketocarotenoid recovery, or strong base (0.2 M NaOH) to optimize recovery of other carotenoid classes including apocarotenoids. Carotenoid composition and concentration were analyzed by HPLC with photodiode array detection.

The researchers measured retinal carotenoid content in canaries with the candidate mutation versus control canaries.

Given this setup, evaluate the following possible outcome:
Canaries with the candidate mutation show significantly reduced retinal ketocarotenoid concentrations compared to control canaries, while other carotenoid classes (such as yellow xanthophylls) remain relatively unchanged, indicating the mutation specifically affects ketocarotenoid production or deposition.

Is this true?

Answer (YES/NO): NO